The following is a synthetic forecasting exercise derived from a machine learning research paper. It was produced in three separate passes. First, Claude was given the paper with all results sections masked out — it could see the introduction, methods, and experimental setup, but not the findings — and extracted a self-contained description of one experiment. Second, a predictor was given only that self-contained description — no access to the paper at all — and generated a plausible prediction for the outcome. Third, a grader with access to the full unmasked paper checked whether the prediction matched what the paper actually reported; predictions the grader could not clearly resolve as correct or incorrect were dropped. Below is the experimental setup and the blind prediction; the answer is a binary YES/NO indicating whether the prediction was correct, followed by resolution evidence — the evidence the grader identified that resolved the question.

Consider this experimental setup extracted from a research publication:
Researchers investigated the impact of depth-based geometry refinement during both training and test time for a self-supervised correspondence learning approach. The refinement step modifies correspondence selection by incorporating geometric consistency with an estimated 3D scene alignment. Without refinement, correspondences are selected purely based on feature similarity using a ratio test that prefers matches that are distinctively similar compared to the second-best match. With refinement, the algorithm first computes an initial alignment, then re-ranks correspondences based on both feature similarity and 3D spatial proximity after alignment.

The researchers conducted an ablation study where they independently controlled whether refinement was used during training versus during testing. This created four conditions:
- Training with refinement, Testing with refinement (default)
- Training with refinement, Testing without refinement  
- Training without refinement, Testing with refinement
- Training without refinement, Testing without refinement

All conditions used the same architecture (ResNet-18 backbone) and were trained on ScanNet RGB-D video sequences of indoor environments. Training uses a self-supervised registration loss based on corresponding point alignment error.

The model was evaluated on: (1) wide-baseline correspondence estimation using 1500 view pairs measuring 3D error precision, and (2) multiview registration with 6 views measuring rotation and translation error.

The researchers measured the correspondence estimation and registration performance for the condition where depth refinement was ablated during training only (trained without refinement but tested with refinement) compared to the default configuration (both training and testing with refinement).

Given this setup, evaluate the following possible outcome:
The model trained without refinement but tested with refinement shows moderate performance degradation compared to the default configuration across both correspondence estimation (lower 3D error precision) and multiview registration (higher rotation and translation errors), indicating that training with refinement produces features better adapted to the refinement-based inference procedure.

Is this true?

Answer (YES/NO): NO